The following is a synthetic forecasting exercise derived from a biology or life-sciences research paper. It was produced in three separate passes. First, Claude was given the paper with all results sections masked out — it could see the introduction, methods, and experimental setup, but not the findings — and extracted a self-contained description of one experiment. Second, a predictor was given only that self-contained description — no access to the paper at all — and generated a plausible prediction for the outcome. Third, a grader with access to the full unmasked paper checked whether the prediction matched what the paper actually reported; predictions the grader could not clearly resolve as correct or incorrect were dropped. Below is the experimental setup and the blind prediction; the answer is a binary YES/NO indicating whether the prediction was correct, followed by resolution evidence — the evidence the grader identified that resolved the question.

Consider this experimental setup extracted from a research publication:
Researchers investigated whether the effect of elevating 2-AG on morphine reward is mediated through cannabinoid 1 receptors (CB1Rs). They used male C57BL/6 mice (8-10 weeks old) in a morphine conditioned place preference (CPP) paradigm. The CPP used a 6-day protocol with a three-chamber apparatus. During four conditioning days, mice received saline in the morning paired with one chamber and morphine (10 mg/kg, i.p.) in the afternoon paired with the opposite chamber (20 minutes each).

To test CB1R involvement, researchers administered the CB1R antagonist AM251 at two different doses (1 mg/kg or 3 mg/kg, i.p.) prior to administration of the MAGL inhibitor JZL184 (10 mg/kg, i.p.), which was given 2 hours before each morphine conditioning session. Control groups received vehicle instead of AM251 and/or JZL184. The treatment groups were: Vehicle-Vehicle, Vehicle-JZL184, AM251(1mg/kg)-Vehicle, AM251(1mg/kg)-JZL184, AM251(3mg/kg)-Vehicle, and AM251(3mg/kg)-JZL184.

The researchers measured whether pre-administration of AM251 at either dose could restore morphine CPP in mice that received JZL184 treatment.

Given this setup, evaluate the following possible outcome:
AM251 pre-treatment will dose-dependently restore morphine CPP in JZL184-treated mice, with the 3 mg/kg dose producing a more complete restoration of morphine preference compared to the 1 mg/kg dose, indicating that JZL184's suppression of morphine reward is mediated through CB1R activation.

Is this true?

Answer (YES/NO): YES